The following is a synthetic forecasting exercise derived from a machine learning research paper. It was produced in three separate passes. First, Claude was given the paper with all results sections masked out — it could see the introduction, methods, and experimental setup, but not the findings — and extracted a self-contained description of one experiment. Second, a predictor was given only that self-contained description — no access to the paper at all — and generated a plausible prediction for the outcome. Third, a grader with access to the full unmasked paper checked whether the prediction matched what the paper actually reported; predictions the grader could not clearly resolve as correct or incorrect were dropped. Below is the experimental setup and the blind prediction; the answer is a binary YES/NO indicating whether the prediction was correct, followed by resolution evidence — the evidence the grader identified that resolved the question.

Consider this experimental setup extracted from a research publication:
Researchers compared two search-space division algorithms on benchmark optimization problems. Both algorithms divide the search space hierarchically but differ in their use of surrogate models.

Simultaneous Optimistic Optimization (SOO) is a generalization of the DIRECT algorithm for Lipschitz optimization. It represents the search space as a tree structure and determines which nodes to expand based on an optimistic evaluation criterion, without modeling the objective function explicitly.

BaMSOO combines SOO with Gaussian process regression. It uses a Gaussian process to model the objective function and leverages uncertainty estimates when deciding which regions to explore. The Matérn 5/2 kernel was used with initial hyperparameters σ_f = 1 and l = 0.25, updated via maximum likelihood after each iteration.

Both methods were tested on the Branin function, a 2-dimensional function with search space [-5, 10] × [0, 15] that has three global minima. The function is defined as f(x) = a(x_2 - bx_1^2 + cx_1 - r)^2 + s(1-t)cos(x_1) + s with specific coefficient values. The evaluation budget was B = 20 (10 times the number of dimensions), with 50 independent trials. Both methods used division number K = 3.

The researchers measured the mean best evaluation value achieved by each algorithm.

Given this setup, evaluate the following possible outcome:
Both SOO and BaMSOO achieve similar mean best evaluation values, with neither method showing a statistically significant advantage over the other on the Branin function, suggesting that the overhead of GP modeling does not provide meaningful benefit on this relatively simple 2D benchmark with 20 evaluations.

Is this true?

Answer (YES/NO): NO